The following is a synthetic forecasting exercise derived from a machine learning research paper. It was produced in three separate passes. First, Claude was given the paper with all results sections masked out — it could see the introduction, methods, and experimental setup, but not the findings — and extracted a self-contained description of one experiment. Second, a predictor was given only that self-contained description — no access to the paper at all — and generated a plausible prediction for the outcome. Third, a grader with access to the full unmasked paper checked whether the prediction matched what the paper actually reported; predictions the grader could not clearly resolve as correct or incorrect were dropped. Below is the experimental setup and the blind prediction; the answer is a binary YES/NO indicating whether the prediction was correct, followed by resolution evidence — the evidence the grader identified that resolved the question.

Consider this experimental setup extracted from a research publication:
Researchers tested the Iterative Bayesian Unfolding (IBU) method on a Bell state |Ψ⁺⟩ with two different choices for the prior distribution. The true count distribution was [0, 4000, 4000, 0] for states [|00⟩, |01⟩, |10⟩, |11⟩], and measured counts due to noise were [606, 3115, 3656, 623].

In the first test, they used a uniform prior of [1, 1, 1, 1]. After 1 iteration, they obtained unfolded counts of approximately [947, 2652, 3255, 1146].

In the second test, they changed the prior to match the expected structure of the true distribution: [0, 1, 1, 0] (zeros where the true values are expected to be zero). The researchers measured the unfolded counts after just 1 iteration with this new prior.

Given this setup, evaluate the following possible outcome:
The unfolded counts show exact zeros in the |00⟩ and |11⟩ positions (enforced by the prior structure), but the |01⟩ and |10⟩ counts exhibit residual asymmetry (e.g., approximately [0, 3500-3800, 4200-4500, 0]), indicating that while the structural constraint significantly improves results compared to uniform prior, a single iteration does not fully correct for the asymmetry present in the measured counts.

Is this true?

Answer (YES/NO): YES